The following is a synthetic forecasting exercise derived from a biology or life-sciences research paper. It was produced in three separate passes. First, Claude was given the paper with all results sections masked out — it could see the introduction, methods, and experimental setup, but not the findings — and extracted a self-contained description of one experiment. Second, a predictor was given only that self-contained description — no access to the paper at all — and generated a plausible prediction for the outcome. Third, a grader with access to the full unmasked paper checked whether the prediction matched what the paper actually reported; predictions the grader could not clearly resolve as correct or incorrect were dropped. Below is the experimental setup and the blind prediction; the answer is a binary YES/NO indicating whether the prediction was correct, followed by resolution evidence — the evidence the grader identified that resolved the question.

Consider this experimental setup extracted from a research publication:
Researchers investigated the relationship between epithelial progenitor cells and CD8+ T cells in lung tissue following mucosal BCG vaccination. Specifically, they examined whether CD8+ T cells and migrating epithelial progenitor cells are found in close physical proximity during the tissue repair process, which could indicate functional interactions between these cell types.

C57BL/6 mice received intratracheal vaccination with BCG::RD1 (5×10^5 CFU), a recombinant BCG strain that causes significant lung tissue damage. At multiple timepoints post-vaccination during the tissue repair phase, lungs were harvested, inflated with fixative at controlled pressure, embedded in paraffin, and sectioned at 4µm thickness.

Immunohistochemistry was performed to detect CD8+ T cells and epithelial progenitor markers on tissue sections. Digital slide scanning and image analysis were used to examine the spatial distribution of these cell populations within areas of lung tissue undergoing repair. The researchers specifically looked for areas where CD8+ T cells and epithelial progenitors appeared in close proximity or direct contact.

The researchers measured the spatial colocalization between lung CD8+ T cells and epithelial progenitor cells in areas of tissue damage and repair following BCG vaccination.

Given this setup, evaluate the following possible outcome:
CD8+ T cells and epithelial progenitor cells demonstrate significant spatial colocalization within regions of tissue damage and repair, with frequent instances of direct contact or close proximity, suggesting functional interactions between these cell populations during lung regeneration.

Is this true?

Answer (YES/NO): YES